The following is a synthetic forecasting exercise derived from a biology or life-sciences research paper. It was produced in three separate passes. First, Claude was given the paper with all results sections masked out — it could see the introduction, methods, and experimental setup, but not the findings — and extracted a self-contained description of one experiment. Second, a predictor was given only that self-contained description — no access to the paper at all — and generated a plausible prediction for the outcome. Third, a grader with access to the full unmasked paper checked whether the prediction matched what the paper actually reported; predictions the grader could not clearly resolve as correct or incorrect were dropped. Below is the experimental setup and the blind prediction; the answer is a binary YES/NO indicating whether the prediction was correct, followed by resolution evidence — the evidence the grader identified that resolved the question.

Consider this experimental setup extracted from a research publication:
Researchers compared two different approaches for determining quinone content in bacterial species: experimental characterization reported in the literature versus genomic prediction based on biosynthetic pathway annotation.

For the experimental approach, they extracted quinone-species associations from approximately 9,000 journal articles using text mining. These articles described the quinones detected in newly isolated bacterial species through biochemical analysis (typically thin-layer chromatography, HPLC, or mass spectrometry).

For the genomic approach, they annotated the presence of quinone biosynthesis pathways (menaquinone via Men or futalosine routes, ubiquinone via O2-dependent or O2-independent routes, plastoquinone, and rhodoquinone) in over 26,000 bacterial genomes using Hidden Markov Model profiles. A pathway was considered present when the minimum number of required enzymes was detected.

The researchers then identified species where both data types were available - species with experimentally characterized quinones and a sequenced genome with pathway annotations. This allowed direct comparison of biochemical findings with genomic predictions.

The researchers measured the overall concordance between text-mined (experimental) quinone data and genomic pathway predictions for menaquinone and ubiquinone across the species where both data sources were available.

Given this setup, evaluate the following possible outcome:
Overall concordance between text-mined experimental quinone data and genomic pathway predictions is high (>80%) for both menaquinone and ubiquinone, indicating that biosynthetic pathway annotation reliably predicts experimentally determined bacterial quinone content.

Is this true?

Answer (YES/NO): YES